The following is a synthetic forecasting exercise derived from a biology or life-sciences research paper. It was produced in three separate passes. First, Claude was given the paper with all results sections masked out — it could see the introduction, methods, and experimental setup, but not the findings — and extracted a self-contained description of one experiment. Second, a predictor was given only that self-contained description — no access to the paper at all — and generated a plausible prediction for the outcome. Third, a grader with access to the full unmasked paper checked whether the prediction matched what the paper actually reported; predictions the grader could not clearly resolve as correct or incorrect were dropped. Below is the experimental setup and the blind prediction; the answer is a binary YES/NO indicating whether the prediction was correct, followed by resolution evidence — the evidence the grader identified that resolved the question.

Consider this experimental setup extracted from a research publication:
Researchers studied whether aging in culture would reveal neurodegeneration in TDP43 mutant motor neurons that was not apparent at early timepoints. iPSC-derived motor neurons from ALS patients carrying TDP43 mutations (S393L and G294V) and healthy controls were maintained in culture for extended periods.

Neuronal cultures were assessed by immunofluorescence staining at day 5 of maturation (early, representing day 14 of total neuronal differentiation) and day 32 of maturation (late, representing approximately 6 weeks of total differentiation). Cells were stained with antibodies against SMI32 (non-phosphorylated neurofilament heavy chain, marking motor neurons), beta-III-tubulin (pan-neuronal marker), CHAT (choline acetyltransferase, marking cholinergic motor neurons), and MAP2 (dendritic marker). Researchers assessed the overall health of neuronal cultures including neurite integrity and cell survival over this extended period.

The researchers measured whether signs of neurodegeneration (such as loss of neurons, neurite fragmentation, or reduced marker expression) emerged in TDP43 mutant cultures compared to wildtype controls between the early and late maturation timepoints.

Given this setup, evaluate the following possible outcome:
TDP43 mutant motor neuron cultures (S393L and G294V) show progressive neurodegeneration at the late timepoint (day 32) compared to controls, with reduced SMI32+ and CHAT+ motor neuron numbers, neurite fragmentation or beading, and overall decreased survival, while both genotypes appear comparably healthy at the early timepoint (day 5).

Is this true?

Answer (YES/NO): YES